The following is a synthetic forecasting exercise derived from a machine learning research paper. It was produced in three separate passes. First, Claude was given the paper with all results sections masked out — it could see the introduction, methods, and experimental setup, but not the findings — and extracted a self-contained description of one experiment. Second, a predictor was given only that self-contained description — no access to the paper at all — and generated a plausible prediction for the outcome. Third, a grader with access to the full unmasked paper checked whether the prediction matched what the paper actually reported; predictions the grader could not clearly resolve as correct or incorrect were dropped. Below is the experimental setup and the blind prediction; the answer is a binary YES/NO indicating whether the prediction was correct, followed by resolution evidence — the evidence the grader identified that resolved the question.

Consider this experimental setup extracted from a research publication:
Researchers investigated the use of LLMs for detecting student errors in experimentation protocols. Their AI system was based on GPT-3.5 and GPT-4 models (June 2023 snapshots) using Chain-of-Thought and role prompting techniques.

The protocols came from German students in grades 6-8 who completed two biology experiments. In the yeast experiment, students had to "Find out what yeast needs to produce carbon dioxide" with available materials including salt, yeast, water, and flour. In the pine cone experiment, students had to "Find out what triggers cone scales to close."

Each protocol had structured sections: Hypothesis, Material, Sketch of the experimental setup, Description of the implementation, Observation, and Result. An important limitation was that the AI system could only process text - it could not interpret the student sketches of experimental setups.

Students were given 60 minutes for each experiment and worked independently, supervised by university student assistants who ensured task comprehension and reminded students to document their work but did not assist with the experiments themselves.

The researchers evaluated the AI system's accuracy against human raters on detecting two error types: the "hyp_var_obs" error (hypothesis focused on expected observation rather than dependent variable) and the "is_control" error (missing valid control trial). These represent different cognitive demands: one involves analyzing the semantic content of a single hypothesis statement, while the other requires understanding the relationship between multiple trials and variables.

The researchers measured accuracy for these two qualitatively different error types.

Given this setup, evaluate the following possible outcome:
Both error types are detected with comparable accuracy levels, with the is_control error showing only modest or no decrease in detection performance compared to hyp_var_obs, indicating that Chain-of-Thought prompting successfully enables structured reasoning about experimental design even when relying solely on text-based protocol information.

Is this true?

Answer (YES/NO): NO